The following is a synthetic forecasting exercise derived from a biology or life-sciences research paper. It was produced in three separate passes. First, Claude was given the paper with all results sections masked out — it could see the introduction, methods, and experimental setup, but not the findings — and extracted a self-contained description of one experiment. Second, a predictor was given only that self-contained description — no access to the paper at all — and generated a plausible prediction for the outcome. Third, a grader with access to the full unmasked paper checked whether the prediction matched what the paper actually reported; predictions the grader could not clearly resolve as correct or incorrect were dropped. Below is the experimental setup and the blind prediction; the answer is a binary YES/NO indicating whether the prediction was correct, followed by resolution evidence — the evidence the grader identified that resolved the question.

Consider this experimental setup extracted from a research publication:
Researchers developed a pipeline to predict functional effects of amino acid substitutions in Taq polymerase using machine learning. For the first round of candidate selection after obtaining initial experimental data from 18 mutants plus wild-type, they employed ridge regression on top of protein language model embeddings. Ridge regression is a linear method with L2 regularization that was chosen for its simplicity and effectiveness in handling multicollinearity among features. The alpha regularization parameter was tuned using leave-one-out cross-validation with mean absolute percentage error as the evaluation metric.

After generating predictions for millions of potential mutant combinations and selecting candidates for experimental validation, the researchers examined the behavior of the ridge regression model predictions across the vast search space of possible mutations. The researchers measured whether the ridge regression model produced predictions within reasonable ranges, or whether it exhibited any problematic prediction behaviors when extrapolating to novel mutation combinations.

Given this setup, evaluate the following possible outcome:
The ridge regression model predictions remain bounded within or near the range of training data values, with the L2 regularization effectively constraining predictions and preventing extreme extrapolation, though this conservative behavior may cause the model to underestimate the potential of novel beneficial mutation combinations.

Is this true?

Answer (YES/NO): NO